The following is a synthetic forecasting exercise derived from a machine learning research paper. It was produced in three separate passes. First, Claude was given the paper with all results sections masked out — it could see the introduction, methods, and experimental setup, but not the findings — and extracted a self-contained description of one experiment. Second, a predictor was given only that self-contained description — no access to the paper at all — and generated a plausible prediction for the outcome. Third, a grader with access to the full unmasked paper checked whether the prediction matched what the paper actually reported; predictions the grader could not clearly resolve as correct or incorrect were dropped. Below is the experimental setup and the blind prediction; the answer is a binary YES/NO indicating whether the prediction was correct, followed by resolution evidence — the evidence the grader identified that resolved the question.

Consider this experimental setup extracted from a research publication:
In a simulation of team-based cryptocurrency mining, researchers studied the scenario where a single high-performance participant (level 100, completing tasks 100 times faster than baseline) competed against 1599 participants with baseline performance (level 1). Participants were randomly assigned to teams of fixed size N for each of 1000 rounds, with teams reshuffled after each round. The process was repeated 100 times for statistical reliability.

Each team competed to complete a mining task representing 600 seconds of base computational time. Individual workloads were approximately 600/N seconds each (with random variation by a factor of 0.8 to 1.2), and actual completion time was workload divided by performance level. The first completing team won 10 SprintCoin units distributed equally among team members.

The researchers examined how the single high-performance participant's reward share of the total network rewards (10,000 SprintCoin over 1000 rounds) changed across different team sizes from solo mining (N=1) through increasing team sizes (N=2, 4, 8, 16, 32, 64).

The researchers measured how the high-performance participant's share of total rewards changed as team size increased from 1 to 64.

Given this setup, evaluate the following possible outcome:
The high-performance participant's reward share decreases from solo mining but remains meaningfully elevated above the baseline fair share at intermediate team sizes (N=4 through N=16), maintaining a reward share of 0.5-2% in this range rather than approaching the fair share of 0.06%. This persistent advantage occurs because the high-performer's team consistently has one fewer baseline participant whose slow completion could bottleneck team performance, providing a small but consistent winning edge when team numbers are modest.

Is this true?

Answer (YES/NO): NO